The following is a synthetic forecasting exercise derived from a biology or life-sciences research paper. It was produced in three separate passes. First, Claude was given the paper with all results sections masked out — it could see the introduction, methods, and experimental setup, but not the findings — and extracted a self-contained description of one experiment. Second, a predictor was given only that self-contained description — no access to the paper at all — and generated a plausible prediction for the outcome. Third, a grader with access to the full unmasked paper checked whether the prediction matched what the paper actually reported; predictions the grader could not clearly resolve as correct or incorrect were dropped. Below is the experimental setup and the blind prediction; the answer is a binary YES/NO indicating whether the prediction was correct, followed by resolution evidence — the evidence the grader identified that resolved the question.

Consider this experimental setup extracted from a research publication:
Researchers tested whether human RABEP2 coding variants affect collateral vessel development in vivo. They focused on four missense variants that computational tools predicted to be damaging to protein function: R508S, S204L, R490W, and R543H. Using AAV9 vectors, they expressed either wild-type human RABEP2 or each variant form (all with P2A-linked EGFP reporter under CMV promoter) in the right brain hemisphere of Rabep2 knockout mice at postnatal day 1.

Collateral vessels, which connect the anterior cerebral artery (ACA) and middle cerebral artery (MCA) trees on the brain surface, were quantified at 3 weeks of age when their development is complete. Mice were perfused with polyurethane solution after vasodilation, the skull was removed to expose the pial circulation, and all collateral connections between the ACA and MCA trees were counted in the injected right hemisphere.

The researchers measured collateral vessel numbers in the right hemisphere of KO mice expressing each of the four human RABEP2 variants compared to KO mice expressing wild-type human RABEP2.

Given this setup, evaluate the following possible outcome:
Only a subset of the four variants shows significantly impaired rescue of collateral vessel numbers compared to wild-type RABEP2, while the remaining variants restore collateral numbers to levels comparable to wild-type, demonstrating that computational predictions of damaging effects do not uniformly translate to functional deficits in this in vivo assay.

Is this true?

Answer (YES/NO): NO